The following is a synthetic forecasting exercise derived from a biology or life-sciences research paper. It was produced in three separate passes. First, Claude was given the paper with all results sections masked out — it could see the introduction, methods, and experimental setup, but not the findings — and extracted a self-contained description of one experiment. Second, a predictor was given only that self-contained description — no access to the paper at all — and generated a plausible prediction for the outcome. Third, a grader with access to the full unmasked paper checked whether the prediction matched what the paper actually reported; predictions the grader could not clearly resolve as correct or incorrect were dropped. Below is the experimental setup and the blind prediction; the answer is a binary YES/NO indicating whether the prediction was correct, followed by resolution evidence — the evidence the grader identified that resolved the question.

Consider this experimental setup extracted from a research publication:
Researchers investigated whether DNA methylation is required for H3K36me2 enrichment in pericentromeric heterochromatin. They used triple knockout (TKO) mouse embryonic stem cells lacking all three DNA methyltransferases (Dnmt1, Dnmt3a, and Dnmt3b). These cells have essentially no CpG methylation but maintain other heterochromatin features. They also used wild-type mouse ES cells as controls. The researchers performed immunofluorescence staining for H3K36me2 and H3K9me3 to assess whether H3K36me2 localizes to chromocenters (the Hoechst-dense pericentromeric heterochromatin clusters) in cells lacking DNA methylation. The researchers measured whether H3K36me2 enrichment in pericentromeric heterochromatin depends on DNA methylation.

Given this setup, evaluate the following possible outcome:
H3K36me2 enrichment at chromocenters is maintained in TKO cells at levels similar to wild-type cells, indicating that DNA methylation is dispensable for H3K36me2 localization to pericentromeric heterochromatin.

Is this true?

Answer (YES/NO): YES